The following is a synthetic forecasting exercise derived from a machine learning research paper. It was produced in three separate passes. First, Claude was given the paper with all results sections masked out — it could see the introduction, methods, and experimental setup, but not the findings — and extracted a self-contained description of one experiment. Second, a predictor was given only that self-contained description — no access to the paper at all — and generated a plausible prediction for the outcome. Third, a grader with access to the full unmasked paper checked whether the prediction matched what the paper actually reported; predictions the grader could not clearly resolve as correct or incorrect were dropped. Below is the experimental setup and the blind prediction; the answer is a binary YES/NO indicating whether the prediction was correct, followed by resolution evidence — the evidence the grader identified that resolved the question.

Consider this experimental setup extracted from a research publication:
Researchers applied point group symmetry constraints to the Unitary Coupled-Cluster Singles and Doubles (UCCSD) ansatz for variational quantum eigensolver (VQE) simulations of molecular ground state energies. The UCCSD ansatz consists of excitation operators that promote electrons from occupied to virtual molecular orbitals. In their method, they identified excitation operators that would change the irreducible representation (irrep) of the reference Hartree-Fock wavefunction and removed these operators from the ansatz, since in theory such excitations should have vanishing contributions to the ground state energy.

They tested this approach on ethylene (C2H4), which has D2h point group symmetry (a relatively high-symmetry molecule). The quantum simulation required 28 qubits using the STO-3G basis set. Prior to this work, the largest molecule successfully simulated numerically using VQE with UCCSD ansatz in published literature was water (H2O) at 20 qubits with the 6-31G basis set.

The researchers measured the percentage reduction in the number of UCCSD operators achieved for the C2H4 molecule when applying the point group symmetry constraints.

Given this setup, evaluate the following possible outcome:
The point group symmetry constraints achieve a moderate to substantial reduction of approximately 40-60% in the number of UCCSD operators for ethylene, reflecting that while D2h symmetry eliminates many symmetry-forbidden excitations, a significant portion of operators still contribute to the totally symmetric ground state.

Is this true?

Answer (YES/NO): NO